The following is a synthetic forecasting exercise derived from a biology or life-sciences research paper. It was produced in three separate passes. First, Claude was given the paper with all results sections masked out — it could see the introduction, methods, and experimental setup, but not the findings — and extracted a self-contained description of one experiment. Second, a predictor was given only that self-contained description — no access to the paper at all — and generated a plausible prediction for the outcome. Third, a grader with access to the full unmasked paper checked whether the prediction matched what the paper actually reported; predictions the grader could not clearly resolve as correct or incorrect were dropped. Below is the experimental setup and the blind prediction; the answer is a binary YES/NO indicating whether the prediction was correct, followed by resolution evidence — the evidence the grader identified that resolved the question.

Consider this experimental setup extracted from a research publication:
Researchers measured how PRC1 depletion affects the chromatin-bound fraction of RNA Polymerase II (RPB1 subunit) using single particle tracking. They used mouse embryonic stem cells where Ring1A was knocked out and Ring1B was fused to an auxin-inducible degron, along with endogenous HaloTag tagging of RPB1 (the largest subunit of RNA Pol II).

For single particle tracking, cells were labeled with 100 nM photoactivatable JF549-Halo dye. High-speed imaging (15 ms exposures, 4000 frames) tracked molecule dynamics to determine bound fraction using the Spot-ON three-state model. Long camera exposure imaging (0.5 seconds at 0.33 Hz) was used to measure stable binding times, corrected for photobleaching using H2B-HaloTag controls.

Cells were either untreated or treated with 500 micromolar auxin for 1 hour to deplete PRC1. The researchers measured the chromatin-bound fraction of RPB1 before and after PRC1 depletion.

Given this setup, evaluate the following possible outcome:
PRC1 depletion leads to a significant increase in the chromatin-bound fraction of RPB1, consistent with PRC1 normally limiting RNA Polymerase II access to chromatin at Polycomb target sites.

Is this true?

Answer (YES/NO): NO